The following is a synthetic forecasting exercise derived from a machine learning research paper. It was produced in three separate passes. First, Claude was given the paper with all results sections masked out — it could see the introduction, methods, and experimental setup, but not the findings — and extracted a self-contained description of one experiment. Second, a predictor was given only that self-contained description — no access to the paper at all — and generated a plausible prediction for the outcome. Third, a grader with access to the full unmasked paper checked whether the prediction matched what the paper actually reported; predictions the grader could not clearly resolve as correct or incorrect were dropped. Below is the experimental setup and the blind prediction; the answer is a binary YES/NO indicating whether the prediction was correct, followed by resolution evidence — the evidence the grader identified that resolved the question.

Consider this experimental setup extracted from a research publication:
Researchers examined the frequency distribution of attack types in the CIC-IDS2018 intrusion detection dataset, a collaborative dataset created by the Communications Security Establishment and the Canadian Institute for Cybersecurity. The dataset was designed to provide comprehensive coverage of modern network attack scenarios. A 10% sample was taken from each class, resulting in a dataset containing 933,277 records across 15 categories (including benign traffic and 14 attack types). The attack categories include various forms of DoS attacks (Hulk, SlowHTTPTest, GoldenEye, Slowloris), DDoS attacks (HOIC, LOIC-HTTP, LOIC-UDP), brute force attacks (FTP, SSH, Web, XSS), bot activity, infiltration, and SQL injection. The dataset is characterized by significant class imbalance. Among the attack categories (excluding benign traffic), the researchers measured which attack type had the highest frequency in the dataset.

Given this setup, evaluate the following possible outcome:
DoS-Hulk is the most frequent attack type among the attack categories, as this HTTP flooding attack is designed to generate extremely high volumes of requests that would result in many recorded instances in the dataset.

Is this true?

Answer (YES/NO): NO